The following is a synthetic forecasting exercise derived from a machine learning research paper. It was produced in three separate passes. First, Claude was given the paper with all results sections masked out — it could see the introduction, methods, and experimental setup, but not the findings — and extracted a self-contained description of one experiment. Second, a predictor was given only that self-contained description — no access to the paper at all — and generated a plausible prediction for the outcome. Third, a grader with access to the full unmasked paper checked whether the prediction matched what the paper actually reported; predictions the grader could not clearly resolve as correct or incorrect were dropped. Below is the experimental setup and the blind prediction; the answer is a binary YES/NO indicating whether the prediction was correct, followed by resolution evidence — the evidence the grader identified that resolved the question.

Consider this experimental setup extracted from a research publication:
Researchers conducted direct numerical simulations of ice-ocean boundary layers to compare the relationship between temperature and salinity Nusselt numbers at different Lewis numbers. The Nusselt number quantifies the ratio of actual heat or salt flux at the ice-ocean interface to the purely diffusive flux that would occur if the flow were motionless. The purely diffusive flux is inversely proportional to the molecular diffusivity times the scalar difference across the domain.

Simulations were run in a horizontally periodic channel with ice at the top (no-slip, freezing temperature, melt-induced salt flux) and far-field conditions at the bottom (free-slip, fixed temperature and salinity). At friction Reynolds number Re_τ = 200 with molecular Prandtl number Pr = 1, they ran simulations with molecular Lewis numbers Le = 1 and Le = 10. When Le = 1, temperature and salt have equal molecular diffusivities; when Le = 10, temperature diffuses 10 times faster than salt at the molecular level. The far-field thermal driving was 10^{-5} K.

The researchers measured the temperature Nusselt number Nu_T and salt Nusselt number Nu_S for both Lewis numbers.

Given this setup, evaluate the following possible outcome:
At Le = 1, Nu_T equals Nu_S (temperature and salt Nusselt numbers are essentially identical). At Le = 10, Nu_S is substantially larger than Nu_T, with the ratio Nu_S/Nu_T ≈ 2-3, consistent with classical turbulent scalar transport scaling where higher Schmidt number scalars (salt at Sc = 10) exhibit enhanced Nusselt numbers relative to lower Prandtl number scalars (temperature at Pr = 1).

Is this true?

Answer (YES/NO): NO